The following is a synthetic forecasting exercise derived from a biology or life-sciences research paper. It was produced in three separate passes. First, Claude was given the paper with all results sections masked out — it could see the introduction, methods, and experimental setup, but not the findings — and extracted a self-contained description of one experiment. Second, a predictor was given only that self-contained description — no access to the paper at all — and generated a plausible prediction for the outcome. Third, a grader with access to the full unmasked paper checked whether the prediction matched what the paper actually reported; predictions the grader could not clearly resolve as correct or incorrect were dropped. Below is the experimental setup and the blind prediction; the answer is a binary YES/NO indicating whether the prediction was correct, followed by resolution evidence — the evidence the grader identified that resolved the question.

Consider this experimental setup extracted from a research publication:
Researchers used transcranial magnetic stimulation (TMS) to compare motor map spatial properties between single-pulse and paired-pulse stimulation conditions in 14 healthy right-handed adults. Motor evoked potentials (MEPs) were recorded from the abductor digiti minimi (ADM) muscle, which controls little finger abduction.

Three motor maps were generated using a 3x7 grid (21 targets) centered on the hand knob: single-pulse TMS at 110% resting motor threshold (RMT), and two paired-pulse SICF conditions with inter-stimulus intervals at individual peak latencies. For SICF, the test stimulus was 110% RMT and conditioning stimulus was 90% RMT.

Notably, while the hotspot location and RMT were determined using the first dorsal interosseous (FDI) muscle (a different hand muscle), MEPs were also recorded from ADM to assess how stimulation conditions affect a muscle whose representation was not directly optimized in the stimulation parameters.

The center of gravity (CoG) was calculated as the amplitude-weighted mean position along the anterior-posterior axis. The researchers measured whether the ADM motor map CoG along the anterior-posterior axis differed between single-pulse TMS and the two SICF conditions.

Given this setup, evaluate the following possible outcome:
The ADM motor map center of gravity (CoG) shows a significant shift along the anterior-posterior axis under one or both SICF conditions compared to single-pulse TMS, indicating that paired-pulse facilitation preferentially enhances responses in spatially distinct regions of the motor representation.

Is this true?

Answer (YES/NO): YES